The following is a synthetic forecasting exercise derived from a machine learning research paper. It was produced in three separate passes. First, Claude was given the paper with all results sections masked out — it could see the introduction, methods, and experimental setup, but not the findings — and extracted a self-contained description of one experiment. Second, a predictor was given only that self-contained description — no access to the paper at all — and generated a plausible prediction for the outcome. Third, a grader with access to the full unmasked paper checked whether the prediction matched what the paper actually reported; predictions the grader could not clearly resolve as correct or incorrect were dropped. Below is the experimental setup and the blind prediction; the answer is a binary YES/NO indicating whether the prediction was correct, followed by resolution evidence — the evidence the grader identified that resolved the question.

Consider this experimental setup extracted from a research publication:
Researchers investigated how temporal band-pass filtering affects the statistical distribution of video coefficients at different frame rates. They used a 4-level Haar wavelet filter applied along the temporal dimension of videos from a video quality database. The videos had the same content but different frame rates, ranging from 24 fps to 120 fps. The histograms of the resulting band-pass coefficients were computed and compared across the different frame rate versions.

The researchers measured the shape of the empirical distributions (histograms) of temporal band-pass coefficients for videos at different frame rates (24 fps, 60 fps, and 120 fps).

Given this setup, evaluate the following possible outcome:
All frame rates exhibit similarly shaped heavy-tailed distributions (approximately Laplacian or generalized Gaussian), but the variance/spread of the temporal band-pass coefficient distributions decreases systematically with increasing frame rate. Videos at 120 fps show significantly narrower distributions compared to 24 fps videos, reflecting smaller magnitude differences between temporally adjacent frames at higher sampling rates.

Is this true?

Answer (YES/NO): NO